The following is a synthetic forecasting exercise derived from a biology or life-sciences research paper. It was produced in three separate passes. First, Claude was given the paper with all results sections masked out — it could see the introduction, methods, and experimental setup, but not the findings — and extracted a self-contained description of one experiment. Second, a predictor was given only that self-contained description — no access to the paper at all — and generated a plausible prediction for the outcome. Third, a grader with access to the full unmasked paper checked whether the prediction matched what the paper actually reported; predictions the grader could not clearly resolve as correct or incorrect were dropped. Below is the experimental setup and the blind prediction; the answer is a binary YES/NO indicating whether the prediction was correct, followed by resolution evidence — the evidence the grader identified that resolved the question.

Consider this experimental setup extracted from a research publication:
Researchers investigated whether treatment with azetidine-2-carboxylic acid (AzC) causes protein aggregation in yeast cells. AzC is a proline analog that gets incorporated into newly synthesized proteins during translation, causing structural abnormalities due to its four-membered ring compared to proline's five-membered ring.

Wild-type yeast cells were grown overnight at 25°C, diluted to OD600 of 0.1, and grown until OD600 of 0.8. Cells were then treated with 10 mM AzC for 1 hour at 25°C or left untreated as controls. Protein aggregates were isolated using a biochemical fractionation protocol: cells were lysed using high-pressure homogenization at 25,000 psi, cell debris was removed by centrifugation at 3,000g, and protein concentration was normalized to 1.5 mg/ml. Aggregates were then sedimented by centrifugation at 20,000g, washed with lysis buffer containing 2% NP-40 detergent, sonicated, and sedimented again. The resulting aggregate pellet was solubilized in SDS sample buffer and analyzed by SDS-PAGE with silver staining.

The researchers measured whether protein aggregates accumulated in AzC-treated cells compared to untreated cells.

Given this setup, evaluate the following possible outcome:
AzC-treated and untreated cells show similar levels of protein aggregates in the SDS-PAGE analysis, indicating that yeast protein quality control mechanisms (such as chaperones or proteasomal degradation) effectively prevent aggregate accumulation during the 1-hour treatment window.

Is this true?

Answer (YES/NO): NO